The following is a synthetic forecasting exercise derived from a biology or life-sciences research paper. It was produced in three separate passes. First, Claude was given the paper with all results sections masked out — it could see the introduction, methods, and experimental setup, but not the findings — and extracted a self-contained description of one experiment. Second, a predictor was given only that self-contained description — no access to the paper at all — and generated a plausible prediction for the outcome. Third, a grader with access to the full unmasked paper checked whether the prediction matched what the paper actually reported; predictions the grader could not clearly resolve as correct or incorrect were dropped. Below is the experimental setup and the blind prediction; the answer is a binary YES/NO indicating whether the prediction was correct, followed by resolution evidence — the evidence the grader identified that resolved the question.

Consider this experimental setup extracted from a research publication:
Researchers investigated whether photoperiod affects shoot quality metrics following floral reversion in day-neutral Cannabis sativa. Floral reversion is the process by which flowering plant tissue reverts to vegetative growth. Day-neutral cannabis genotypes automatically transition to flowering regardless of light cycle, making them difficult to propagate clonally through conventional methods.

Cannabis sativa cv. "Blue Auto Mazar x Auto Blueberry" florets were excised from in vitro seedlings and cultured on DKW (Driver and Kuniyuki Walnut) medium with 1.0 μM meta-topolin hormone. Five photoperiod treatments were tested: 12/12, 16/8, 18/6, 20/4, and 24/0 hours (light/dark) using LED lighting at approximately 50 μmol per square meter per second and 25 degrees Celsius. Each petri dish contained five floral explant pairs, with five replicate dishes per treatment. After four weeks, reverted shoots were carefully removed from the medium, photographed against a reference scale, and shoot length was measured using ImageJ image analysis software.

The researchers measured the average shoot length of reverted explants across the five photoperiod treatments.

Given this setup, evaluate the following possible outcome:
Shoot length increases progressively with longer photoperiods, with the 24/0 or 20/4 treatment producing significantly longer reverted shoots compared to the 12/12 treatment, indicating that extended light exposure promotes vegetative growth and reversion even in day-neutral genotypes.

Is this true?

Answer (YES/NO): NO